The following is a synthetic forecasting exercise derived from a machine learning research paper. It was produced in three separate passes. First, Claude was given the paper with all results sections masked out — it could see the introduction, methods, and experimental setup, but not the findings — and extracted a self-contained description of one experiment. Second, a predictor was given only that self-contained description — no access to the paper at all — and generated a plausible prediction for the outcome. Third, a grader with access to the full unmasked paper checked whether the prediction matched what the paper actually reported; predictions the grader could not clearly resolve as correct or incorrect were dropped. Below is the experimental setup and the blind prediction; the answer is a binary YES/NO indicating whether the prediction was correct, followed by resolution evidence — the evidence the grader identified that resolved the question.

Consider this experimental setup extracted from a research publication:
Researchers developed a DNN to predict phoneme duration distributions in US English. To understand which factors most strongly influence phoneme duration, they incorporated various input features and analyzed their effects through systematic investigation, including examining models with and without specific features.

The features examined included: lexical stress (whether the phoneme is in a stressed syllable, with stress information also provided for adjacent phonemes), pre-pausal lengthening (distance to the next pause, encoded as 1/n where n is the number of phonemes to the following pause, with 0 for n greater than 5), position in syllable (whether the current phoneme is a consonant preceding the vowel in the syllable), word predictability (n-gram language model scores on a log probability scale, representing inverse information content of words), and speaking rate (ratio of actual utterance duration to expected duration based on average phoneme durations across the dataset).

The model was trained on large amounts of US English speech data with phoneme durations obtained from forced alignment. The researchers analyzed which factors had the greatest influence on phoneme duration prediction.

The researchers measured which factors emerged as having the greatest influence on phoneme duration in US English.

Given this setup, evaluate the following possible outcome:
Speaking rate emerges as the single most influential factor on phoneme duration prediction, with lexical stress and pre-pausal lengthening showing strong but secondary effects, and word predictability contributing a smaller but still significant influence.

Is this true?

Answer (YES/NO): NO